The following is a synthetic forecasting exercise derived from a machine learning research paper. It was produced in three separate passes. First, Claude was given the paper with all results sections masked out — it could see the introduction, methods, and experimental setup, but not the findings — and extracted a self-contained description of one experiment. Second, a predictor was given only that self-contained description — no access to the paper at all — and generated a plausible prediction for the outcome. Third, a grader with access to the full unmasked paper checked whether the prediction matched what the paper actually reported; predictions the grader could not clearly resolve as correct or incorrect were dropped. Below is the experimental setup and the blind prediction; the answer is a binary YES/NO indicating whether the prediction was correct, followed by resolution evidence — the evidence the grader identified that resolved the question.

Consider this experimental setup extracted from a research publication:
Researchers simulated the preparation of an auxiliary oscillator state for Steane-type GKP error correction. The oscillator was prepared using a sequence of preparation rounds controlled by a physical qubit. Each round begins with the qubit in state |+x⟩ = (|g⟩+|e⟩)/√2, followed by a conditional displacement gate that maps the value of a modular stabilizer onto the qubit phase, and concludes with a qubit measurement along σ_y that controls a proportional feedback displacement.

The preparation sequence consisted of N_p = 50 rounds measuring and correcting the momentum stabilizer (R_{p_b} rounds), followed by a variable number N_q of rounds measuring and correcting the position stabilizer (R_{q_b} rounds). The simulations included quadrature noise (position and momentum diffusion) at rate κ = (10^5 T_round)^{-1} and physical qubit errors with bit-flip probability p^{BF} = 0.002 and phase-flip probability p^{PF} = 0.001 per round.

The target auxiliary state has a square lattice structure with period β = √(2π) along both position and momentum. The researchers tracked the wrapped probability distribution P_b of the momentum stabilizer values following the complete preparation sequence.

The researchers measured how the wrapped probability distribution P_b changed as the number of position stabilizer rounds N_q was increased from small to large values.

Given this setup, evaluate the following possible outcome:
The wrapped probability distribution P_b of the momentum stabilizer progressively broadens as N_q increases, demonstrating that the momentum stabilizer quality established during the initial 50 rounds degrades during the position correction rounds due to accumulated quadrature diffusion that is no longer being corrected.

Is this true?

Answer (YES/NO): NO